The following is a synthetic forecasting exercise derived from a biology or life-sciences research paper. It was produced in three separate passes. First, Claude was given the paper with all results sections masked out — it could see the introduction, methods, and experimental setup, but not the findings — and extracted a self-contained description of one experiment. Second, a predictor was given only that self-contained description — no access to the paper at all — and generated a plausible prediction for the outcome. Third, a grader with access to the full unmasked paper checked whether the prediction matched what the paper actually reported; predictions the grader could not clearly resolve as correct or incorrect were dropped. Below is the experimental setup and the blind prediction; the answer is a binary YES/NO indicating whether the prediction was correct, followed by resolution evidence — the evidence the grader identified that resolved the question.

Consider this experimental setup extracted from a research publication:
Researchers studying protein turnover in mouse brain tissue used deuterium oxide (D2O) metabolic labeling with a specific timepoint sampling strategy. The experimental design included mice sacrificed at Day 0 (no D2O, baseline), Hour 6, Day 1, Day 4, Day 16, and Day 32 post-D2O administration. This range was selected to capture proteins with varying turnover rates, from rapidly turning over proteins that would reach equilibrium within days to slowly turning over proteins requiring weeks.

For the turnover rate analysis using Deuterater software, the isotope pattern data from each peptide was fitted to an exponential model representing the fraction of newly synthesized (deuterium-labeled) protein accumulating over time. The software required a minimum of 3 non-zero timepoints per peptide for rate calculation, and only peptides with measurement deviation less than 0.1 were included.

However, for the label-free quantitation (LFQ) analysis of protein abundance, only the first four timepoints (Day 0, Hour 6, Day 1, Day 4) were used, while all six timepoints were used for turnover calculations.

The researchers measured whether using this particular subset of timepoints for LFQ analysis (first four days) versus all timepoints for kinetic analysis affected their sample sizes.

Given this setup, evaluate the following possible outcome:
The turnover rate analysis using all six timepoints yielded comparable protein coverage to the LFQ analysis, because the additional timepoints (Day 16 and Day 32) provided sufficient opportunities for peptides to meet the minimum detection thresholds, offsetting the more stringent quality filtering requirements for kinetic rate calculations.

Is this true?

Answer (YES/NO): NO